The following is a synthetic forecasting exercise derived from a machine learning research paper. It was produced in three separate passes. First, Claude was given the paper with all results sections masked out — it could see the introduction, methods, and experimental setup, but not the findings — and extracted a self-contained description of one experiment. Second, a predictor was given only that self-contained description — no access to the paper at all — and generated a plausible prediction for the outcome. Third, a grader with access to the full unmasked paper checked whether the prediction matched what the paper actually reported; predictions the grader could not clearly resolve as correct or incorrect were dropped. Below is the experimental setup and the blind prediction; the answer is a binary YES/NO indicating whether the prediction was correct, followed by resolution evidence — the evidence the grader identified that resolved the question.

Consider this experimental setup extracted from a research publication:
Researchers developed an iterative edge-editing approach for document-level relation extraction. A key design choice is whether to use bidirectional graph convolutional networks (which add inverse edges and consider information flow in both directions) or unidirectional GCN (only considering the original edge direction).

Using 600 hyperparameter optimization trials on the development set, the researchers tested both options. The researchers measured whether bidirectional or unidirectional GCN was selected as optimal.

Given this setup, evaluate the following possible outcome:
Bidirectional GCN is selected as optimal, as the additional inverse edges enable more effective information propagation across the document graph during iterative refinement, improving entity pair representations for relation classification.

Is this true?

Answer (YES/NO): YES